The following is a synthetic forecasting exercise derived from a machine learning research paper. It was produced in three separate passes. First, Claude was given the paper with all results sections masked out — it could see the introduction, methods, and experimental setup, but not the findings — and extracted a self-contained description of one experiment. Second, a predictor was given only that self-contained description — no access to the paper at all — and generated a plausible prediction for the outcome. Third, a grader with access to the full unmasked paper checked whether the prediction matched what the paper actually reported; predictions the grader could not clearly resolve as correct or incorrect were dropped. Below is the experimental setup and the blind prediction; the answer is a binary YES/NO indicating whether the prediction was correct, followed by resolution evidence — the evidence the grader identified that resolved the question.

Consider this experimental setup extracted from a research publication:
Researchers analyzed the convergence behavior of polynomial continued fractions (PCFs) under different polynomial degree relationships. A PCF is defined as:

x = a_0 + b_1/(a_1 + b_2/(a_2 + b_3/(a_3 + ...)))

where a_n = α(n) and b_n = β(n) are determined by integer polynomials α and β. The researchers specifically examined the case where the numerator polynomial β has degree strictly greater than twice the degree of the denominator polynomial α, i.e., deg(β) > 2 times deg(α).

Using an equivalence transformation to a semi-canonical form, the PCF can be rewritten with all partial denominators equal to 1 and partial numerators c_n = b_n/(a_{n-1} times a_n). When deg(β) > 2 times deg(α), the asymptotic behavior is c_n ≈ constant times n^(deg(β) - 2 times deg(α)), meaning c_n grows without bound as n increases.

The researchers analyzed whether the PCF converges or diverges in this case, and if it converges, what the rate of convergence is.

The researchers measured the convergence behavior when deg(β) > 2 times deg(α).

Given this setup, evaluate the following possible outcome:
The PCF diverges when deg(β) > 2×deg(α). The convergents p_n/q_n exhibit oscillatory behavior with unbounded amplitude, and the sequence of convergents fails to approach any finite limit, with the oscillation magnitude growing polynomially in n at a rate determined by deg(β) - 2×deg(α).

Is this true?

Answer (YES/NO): NO